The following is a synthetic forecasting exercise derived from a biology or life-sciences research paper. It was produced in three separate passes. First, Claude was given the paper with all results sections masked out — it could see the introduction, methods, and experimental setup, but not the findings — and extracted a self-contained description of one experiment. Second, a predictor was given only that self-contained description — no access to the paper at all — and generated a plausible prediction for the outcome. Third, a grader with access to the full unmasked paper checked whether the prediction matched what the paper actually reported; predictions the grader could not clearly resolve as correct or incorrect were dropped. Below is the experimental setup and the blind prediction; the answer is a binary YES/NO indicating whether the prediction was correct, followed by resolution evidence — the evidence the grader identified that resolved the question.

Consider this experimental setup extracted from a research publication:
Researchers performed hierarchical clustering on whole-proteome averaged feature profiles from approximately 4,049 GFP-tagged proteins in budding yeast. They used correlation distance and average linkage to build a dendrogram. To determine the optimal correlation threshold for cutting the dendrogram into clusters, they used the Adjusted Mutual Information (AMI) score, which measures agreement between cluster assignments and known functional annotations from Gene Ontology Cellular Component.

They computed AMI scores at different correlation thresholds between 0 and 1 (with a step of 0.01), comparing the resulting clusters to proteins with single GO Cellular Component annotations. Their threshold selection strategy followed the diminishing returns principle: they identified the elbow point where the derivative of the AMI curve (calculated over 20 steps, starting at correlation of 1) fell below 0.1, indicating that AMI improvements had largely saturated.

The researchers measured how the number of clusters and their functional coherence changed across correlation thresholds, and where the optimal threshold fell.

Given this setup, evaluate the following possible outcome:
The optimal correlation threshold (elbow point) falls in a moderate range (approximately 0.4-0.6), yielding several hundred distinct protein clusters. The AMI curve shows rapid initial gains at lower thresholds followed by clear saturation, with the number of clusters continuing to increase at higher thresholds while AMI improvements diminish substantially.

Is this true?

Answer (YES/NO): NO